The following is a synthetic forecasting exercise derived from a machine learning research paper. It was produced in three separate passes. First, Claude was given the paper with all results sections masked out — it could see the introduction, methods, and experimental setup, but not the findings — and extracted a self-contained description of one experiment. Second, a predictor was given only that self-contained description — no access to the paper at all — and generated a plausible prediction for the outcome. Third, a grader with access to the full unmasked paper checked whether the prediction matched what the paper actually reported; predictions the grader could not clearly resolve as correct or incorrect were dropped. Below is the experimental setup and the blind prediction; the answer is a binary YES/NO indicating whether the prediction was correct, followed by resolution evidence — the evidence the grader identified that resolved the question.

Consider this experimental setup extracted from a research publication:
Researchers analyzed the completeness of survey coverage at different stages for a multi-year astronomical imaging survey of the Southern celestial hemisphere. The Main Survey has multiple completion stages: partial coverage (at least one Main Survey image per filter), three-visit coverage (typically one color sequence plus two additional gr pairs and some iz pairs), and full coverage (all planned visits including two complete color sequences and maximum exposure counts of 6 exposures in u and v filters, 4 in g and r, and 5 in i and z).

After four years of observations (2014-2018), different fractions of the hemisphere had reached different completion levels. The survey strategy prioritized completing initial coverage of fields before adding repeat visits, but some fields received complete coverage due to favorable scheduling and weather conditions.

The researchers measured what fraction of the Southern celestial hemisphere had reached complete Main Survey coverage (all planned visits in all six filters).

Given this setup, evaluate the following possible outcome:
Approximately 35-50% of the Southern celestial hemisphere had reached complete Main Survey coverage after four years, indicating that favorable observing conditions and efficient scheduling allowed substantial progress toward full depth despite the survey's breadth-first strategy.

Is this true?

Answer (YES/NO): NO